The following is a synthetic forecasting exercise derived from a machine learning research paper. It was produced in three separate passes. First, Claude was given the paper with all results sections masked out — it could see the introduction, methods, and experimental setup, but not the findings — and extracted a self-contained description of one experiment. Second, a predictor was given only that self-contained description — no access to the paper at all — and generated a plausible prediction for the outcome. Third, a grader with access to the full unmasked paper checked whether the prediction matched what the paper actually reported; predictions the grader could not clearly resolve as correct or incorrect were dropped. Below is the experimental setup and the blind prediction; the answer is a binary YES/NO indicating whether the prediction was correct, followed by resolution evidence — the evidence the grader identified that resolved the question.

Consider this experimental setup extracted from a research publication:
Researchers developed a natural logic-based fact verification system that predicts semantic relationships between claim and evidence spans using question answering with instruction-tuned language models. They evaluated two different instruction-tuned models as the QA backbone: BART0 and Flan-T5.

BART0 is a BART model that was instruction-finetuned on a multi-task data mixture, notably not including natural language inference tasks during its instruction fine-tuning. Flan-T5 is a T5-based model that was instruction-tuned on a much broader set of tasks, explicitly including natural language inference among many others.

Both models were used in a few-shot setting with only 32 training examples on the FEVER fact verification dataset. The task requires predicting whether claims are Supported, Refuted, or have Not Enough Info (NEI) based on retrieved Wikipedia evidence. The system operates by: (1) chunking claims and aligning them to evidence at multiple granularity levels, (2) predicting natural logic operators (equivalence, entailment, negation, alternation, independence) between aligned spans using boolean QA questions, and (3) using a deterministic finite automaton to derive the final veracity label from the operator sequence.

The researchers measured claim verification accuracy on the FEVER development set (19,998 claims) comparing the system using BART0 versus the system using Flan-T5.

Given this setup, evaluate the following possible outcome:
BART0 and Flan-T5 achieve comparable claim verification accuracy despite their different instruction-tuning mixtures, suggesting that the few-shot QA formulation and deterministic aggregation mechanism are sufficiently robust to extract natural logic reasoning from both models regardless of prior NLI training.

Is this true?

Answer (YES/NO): NO